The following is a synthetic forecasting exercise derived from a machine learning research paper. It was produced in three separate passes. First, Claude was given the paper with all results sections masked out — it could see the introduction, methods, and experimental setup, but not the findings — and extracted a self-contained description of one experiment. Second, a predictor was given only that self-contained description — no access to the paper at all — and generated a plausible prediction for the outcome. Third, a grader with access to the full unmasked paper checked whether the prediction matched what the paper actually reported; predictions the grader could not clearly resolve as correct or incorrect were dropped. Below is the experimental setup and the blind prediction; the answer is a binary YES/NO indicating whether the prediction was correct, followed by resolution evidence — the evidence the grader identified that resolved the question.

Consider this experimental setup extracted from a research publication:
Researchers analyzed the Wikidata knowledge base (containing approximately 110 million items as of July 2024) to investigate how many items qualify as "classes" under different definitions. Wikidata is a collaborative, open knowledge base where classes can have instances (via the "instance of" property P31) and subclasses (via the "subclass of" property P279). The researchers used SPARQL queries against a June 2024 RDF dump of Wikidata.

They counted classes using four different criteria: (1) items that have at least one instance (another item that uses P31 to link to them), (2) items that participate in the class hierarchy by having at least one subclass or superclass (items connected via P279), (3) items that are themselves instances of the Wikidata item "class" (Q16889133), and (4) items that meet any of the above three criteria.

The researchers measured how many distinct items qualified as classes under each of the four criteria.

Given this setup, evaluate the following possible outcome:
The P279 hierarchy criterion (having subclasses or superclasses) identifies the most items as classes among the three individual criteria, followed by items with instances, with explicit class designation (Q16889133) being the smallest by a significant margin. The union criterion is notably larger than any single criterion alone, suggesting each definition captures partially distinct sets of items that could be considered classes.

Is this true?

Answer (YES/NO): NO